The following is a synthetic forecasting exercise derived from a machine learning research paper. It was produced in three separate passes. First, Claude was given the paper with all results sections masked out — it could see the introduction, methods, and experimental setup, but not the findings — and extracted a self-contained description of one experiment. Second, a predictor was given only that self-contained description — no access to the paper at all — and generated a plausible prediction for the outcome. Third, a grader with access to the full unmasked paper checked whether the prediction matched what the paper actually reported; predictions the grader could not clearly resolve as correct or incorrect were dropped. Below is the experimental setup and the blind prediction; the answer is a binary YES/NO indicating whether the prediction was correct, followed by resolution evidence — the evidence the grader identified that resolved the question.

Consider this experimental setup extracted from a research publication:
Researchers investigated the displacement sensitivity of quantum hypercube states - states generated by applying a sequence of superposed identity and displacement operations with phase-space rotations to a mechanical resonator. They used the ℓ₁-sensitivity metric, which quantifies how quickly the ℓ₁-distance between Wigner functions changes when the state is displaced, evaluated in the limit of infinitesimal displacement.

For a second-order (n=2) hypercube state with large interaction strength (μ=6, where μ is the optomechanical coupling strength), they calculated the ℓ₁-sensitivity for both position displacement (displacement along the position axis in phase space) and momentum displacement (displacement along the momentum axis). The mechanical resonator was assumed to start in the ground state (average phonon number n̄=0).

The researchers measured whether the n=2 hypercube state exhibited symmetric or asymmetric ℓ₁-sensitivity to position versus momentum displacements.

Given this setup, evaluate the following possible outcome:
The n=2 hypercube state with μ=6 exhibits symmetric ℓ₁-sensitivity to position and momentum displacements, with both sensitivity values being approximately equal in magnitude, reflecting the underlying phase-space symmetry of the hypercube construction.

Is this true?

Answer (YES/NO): YES